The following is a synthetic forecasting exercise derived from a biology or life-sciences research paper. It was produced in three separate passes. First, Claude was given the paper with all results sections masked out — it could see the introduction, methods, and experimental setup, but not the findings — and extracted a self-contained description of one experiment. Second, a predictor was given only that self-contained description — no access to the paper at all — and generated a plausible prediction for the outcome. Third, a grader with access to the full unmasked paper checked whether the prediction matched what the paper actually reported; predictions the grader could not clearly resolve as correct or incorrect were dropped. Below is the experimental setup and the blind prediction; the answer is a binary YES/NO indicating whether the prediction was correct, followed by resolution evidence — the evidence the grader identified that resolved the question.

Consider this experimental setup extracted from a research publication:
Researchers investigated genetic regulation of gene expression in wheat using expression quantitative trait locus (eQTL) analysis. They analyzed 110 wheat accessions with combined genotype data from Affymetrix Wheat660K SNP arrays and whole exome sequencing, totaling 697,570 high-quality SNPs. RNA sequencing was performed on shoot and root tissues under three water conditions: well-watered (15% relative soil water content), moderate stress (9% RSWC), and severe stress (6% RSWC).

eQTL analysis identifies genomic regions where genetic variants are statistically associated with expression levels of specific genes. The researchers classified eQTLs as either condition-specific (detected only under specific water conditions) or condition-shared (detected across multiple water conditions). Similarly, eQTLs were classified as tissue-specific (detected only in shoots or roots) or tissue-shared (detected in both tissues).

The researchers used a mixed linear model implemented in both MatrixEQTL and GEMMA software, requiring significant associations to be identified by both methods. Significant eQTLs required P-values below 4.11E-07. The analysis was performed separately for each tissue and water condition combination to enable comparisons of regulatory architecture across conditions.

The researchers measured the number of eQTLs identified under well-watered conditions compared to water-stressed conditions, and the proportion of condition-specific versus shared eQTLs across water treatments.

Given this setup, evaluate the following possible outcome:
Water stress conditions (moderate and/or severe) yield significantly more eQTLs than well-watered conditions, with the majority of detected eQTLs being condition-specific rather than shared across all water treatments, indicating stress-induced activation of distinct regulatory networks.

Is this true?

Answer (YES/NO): NO